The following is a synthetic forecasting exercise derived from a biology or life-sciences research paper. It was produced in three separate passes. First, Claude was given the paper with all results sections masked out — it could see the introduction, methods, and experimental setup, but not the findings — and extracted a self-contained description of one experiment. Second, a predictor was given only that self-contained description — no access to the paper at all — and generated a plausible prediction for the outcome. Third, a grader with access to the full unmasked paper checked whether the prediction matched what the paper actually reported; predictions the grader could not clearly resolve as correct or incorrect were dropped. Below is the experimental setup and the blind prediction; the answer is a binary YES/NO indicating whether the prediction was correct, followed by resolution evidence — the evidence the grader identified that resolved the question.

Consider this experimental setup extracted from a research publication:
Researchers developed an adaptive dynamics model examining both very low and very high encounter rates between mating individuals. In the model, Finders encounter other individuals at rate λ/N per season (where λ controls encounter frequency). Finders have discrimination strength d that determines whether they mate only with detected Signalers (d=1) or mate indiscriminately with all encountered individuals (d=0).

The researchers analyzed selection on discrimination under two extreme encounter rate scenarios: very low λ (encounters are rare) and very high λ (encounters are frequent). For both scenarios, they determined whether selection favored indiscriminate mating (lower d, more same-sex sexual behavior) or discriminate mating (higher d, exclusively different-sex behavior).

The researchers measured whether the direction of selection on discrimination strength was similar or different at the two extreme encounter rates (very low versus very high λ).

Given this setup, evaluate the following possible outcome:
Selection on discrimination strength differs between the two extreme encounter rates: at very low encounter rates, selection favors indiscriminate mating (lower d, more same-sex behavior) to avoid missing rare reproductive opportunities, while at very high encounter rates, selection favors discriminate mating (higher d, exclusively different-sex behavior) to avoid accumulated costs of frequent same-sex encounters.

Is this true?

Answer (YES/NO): NO